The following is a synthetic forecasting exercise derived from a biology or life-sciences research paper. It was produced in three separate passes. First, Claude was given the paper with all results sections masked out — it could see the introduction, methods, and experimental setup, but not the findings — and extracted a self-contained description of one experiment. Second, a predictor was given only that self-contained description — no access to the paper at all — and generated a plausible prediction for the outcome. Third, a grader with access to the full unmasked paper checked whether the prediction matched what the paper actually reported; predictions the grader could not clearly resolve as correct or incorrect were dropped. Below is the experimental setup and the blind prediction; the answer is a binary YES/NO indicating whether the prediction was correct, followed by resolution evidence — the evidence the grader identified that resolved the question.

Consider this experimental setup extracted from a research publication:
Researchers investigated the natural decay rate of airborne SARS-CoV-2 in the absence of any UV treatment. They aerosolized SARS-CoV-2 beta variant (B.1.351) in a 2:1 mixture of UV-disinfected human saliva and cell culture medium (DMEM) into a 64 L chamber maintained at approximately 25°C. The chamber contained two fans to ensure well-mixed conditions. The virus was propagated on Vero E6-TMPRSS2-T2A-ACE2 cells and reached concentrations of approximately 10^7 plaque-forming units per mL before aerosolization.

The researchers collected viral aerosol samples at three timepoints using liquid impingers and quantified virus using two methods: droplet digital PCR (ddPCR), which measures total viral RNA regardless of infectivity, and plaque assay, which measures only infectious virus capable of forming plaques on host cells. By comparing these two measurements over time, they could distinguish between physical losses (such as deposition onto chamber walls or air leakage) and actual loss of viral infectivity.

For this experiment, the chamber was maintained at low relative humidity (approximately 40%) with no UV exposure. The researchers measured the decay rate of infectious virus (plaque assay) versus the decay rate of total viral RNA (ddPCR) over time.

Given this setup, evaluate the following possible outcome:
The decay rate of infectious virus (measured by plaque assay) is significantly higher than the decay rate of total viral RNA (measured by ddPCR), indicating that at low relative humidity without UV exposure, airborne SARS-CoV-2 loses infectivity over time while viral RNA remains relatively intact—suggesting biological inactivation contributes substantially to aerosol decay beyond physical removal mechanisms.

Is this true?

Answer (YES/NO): YES